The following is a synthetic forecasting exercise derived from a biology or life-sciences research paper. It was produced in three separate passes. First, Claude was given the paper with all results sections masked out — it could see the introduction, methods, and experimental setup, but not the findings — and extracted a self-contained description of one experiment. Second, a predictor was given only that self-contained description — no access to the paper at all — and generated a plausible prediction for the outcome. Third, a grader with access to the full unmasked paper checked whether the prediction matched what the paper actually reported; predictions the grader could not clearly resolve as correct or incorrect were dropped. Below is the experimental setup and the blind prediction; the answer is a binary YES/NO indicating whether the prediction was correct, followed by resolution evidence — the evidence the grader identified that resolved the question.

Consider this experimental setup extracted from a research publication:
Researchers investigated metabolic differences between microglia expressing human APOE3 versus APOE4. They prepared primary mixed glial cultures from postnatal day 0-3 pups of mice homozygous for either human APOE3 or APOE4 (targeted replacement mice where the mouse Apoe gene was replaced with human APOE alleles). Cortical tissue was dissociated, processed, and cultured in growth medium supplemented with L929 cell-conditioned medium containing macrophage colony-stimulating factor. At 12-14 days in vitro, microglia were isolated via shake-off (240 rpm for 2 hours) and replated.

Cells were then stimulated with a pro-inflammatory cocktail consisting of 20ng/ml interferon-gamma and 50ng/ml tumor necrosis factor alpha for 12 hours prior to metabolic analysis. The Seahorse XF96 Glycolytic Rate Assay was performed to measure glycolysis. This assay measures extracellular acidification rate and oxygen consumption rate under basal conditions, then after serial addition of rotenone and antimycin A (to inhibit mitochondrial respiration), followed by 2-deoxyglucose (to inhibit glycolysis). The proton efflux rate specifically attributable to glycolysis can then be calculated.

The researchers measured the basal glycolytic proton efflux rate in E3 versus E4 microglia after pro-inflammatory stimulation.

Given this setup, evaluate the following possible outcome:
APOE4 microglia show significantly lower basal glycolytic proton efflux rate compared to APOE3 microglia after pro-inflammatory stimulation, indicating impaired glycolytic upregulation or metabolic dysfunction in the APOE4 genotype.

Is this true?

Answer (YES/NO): NO